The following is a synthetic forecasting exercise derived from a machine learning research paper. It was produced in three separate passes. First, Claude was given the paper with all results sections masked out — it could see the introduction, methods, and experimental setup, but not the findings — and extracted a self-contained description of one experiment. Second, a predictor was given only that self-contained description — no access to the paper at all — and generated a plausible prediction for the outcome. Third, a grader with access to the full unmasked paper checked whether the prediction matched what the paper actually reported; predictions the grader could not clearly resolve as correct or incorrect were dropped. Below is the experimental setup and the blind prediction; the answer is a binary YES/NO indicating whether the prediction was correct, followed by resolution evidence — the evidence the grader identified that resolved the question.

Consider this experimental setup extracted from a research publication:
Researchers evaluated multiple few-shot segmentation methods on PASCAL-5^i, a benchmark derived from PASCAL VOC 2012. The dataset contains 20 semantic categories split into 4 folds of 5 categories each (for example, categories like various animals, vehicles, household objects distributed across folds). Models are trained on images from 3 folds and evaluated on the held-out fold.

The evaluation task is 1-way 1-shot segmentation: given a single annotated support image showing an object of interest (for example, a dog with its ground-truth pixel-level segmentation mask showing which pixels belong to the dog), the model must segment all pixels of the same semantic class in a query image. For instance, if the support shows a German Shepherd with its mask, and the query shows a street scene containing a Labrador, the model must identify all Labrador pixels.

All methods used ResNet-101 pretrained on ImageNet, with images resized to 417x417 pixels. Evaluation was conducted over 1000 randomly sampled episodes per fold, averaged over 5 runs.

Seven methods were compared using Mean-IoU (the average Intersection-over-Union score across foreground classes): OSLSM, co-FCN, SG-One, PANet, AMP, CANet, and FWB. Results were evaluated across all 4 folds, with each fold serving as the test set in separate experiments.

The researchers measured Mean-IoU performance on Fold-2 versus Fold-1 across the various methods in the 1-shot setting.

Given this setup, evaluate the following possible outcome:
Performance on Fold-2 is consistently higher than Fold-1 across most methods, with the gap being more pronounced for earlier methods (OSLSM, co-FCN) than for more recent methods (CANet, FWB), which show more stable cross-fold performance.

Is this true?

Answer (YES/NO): NO